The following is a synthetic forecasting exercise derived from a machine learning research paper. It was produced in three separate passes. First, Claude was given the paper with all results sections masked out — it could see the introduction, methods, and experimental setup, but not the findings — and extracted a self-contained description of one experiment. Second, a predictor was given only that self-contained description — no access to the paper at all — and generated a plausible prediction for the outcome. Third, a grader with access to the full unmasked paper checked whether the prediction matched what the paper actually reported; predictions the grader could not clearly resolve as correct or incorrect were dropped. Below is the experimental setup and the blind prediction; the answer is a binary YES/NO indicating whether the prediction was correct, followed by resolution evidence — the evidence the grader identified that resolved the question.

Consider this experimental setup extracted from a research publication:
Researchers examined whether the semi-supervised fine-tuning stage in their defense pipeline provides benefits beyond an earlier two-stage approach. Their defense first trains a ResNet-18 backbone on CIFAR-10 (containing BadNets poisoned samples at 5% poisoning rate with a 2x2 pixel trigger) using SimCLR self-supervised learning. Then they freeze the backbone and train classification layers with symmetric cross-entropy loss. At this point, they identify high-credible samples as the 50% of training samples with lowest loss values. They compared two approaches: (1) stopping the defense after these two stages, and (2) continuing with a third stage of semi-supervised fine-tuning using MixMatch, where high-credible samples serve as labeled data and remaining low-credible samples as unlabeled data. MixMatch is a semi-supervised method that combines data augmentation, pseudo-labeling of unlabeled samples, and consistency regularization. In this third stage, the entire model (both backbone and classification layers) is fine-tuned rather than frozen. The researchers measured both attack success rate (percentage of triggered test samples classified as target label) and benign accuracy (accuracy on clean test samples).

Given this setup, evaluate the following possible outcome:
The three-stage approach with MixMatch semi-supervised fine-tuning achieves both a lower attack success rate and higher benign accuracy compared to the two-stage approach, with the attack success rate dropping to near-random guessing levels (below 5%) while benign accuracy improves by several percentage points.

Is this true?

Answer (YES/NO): YES